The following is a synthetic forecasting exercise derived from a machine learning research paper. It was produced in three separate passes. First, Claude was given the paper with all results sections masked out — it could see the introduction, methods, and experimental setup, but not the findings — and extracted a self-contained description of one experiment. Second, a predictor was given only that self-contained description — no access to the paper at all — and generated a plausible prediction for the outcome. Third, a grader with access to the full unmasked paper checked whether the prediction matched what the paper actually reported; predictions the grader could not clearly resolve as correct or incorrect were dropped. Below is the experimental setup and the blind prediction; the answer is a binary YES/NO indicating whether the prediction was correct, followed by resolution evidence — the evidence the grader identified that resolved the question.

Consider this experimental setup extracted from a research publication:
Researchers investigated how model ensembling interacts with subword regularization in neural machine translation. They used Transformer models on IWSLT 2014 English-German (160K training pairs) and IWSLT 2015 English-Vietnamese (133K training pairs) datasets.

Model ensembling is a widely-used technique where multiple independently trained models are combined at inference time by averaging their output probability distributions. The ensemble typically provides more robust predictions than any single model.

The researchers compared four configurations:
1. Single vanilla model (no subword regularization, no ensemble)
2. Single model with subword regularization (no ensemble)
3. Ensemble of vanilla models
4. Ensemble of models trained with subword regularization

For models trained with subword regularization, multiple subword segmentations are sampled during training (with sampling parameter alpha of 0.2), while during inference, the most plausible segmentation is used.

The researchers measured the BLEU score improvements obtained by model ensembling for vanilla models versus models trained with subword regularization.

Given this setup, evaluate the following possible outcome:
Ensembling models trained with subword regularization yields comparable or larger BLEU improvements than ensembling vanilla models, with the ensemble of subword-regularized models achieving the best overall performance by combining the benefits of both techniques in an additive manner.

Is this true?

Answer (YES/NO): YES